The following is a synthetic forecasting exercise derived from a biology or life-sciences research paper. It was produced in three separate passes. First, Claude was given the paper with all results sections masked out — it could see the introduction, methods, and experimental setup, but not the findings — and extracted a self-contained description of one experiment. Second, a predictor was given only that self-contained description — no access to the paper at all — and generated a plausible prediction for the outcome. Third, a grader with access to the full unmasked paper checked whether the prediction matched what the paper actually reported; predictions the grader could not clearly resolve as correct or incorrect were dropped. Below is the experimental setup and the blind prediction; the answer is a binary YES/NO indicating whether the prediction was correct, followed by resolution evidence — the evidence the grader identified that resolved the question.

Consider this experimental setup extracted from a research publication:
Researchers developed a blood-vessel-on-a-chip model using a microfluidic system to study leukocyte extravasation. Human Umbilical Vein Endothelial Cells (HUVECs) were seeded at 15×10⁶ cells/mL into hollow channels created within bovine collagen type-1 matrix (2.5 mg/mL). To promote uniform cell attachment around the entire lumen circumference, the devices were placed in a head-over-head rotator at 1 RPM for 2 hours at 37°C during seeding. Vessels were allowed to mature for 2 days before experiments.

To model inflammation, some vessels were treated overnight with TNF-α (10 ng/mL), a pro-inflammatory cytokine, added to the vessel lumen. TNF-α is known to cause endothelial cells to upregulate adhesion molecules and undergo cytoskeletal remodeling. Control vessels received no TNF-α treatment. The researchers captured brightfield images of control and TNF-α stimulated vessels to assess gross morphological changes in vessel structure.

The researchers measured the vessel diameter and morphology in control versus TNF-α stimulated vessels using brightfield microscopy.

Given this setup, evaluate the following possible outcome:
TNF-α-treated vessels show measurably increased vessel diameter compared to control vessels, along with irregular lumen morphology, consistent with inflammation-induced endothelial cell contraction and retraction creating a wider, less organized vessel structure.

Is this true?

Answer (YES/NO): NO